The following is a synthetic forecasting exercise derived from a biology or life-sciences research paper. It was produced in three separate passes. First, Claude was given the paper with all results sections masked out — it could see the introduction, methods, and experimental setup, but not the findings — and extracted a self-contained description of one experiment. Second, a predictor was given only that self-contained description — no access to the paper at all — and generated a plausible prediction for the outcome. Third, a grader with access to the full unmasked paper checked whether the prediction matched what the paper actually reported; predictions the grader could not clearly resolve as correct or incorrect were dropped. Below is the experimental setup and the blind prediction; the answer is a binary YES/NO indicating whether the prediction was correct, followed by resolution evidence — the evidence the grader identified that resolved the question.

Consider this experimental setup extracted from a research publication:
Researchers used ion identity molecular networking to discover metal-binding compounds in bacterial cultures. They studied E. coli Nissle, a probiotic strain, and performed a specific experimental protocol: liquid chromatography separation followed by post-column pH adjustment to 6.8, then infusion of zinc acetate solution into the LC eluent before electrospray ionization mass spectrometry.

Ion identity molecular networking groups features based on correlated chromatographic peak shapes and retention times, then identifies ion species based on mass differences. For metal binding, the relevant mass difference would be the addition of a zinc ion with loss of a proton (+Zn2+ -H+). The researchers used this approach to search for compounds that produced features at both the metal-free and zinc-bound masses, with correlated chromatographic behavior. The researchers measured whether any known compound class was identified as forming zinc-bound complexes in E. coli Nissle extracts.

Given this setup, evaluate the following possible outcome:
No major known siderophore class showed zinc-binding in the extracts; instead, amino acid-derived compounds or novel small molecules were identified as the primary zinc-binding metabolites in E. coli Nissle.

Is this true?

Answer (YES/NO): NO